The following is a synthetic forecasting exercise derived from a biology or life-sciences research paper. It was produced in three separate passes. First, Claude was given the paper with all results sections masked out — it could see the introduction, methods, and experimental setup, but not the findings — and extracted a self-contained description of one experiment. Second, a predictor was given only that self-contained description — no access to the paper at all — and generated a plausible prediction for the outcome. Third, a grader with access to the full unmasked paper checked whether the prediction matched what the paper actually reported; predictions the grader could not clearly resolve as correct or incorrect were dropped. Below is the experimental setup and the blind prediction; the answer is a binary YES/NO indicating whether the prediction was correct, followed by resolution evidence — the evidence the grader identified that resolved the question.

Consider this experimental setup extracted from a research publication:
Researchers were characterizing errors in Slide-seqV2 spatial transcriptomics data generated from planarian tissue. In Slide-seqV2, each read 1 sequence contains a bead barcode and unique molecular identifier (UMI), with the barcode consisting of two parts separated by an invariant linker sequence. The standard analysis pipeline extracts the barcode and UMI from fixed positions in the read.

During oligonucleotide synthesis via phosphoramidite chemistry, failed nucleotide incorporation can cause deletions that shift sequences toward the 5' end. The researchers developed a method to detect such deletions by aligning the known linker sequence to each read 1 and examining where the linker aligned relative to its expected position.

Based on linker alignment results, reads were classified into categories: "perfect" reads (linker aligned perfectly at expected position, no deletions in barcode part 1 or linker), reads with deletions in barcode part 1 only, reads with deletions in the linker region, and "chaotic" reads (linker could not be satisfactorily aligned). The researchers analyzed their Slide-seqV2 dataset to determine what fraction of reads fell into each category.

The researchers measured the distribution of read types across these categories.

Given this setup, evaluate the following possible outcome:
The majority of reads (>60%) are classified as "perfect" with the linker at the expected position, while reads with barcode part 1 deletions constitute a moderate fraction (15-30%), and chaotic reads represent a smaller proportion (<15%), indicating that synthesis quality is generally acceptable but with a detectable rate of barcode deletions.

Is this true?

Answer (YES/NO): NO